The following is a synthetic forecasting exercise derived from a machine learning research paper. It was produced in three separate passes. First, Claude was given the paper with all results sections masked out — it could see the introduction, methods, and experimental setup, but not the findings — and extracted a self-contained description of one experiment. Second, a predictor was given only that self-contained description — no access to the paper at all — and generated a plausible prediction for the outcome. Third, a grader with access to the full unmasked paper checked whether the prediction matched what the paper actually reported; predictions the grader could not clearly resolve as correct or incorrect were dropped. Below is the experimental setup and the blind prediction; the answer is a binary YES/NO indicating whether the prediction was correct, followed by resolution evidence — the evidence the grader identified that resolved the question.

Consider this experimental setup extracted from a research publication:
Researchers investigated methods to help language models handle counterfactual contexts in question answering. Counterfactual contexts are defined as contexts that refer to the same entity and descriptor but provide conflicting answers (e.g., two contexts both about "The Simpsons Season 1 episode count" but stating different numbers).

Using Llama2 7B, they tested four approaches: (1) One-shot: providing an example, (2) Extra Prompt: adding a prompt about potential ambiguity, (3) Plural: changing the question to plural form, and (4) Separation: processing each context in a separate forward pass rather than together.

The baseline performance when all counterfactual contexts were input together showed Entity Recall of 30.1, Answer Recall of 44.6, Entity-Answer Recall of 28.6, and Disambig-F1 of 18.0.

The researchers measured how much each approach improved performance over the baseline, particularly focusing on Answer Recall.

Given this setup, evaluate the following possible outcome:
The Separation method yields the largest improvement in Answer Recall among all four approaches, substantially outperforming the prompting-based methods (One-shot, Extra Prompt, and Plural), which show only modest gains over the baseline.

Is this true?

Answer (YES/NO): YES